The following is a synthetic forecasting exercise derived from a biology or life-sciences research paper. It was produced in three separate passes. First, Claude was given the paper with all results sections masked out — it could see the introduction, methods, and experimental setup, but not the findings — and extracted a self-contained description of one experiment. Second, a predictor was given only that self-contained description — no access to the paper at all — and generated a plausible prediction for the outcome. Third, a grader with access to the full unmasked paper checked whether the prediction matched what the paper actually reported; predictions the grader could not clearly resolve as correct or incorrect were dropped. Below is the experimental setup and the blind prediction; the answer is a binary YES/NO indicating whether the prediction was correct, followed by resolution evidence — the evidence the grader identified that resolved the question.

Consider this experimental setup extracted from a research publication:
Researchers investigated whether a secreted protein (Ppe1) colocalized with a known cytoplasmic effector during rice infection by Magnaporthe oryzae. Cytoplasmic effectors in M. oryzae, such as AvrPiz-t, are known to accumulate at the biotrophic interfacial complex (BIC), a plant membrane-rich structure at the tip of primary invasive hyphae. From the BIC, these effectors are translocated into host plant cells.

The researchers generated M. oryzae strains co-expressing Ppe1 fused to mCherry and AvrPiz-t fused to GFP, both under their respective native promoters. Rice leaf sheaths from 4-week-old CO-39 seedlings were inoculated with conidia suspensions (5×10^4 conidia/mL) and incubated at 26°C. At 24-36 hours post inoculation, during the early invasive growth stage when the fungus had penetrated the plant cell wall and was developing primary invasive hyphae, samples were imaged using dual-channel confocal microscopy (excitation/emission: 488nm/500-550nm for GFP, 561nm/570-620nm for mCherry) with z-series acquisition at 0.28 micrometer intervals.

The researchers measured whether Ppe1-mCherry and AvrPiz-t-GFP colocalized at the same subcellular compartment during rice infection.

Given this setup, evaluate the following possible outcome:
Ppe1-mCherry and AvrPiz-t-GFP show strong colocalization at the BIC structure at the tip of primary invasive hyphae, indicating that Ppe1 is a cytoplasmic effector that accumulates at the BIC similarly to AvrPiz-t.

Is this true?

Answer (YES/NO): NO